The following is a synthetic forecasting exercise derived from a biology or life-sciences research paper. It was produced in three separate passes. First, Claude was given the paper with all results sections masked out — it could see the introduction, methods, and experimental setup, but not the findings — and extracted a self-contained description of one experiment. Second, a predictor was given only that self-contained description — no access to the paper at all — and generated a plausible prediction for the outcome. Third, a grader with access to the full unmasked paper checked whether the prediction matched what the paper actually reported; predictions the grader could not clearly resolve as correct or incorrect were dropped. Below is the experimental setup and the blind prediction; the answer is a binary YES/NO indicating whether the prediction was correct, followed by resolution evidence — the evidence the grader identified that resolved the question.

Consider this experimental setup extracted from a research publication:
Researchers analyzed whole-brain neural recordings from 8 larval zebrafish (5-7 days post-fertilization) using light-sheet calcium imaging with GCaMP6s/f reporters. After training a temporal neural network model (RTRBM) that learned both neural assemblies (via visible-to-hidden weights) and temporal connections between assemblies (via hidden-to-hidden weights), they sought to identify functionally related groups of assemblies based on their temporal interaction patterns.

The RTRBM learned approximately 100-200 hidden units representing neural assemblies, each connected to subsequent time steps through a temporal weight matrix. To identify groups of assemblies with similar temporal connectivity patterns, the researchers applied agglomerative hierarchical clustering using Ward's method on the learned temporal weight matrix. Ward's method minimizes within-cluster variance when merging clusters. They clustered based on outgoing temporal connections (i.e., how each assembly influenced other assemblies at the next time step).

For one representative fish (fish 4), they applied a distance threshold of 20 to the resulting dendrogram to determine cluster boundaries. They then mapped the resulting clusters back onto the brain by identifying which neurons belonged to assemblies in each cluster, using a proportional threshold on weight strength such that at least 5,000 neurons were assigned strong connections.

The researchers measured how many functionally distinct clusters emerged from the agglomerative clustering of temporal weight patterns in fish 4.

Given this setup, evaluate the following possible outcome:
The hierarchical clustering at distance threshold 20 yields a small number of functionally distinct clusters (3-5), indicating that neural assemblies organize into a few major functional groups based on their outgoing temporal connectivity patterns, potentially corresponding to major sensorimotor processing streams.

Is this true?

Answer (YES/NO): NO